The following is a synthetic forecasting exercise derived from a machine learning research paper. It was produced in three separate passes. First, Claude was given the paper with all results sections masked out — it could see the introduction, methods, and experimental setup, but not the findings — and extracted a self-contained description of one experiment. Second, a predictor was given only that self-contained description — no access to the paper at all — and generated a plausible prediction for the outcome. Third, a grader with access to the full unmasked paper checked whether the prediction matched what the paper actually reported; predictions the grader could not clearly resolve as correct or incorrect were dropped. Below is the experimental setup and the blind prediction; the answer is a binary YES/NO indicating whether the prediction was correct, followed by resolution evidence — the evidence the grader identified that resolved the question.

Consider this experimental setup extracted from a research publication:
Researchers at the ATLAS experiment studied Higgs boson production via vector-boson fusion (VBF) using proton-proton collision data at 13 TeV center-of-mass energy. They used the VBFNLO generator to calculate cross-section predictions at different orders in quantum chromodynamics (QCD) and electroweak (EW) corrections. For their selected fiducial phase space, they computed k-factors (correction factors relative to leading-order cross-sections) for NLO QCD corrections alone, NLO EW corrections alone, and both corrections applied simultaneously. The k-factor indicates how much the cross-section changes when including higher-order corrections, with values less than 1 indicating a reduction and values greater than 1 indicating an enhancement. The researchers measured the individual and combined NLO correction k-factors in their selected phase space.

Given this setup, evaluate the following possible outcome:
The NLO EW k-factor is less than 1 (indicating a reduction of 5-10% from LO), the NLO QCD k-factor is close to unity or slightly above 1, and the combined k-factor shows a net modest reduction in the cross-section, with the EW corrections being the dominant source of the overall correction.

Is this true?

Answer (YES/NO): NO